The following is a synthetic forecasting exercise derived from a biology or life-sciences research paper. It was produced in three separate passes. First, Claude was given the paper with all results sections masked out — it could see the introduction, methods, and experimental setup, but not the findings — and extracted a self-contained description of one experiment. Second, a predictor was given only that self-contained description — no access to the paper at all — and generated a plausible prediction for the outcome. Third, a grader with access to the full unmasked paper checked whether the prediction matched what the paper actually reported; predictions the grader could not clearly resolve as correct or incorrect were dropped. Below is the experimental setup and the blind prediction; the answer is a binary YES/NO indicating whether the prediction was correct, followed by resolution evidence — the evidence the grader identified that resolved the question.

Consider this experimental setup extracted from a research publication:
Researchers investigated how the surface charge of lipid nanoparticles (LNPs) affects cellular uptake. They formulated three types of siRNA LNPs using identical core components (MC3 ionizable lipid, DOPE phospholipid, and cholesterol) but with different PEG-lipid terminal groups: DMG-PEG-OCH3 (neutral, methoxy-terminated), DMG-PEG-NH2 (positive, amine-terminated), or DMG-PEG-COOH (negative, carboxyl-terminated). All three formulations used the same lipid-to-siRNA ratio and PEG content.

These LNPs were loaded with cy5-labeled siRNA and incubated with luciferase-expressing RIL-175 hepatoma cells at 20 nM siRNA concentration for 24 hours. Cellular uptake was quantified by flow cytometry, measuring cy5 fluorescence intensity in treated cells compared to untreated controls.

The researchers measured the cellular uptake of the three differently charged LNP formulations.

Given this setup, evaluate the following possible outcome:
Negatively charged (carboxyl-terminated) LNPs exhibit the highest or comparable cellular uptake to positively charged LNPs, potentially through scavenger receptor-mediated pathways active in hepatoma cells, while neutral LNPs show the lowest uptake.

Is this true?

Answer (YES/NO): NO